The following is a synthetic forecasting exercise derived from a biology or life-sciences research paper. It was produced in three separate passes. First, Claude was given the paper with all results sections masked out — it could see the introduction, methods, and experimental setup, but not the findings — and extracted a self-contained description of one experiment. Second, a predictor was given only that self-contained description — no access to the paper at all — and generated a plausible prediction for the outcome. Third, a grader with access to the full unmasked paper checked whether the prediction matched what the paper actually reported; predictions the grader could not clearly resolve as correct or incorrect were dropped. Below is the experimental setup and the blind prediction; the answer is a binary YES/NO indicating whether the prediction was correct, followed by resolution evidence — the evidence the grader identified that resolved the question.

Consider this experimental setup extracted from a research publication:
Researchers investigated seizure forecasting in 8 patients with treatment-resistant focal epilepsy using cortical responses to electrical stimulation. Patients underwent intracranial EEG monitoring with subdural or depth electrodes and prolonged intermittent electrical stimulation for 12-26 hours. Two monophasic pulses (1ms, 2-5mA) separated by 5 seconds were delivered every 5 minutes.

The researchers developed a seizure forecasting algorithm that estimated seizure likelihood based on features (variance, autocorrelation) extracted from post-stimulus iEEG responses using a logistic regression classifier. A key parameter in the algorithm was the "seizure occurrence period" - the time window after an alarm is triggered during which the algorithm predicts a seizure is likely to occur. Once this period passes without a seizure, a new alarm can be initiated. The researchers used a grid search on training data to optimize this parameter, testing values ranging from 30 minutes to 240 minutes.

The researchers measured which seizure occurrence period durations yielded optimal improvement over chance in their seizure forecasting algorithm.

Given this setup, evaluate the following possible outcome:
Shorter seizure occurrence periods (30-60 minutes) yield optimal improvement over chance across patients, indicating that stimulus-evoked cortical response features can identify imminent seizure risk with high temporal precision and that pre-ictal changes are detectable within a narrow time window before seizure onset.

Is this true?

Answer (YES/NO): NO